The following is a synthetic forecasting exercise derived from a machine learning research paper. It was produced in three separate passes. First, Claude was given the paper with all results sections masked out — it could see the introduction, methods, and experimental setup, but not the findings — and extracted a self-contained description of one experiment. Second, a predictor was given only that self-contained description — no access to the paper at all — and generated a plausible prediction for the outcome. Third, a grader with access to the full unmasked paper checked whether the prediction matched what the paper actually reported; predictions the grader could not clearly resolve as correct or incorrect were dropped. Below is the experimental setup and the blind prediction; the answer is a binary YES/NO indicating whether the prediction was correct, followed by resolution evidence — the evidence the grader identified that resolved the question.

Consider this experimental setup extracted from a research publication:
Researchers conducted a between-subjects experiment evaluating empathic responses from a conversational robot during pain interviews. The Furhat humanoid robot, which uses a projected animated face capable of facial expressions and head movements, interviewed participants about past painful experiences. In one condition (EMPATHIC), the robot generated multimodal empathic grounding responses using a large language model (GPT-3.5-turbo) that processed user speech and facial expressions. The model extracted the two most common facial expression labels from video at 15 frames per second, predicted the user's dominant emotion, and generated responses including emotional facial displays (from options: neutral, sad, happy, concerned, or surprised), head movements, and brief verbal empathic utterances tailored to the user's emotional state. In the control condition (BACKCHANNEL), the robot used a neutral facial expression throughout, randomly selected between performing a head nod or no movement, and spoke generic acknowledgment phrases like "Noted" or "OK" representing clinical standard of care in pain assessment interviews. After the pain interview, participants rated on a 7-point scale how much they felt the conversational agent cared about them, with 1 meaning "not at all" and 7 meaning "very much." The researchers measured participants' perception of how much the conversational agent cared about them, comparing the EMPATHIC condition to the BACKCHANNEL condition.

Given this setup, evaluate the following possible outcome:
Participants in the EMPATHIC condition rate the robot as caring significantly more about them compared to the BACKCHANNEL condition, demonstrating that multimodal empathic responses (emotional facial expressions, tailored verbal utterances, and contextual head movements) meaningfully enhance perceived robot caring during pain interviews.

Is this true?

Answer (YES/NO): NO